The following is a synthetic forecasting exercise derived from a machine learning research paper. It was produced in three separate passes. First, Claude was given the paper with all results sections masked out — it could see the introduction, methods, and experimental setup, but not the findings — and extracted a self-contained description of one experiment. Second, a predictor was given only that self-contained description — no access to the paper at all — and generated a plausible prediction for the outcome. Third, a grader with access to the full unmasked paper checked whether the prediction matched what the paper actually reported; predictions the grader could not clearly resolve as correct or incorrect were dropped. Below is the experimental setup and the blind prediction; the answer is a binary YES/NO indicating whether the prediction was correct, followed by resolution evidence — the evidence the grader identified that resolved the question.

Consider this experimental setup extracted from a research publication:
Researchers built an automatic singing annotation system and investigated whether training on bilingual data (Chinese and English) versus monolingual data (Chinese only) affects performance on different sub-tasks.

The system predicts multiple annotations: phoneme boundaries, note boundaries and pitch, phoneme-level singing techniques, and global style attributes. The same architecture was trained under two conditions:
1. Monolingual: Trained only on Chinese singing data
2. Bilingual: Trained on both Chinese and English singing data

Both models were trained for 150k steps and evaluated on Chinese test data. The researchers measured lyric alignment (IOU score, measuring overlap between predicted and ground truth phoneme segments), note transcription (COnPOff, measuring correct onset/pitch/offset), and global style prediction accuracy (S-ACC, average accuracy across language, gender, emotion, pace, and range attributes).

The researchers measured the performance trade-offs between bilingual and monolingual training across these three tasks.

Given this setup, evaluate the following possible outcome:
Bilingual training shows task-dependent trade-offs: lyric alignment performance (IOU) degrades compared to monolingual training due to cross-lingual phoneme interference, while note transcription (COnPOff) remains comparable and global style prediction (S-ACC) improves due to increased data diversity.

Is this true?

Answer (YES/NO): NO